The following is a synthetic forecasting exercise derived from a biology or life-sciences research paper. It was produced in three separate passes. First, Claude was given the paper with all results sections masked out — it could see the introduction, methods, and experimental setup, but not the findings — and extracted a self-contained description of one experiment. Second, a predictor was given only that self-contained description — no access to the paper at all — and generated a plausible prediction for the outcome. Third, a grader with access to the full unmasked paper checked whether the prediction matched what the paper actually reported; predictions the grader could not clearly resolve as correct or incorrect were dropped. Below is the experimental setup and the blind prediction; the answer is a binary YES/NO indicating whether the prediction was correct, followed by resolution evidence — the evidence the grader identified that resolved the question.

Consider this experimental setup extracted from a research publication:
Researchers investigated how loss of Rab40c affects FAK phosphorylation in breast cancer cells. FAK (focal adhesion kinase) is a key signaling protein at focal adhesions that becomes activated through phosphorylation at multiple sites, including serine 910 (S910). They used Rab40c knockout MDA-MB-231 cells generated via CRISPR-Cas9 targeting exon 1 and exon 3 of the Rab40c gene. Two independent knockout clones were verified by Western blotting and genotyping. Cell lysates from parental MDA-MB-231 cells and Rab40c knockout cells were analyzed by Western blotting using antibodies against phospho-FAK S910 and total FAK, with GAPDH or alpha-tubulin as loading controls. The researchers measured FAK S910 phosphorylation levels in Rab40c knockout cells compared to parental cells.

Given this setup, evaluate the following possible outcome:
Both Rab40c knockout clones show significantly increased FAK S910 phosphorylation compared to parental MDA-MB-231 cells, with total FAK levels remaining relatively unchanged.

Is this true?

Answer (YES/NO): NO